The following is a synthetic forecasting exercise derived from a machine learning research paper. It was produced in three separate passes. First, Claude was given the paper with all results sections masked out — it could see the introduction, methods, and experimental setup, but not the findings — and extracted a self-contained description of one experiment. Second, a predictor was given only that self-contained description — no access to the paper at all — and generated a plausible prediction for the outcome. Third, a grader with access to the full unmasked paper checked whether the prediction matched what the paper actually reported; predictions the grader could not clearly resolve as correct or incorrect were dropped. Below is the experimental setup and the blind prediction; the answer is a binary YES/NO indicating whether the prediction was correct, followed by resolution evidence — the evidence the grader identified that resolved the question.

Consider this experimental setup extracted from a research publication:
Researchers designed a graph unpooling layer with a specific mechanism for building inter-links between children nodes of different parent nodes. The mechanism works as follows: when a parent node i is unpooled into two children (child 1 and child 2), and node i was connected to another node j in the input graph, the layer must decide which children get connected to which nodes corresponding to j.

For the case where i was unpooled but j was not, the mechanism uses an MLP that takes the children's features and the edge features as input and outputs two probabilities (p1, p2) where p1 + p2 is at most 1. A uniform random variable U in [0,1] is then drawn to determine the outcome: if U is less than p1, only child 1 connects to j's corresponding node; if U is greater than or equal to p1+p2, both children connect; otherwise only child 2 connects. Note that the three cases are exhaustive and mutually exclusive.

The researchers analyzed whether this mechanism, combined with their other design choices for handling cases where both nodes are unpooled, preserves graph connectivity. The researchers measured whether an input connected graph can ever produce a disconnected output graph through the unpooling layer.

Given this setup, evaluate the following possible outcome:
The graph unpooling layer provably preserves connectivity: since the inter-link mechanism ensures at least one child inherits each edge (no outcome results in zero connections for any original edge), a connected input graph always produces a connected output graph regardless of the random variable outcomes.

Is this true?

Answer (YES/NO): YES